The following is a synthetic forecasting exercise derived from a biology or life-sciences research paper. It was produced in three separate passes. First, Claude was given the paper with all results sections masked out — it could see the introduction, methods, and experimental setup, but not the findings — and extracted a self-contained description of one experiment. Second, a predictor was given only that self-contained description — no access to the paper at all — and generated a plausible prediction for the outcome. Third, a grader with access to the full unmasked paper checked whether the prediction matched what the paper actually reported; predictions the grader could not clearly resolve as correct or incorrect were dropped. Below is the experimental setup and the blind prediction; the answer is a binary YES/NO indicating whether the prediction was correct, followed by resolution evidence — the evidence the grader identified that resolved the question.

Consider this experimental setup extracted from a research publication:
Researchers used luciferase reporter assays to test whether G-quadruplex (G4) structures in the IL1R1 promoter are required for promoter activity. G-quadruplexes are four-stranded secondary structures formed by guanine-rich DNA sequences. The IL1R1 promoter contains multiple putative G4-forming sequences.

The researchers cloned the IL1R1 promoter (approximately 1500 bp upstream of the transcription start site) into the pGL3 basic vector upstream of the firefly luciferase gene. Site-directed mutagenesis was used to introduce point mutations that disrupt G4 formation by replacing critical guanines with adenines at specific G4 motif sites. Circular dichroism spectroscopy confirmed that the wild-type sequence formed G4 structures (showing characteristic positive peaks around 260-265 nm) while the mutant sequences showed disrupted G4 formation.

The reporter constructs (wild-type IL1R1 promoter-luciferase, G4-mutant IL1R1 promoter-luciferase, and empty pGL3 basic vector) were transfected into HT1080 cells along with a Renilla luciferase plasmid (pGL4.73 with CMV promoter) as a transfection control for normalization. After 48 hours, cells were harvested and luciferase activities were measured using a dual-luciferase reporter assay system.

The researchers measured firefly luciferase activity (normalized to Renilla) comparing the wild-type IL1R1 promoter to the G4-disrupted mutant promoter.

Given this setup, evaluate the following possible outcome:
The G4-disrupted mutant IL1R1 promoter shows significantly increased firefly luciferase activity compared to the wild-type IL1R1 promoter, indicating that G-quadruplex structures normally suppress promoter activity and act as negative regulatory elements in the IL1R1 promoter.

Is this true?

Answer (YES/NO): NO